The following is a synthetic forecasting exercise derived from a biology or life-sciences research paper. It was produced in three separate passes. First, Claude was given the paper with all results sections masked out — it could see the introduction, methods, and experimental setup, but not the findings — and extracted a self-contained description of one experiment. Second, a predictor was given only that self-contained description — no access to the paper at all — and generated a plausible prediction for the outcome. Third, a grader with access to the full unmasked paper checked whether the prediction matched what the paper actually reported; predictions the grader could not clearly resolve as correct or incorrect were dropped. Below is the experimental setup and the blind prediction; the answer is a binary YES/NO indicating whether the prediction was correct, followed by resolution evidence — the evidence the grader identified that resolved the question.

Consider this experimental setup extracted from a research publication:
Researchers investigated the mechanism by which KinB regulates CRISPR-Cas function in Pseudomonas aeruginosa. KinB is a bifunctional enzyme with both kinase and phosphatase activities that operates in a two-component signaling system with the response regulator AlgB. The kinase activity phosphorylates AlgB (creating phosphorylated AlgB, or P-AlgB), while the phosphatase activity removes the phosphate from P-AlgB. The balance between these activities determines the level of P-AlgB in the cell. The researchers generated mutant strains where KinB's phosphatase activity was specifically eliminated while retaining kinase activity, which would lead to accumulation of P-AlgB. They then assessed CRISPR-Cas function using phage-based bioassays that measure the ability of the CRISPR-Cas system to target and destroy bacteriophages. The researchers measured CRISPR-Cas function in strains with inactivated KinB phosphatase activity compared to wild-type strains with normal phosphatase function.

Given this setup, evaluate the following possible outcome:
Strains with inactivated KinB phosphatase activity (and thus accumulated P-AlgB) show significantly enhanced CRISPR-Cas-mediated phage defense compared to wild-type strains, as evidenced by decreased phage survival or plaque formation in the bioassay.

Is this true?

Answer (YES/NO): NO